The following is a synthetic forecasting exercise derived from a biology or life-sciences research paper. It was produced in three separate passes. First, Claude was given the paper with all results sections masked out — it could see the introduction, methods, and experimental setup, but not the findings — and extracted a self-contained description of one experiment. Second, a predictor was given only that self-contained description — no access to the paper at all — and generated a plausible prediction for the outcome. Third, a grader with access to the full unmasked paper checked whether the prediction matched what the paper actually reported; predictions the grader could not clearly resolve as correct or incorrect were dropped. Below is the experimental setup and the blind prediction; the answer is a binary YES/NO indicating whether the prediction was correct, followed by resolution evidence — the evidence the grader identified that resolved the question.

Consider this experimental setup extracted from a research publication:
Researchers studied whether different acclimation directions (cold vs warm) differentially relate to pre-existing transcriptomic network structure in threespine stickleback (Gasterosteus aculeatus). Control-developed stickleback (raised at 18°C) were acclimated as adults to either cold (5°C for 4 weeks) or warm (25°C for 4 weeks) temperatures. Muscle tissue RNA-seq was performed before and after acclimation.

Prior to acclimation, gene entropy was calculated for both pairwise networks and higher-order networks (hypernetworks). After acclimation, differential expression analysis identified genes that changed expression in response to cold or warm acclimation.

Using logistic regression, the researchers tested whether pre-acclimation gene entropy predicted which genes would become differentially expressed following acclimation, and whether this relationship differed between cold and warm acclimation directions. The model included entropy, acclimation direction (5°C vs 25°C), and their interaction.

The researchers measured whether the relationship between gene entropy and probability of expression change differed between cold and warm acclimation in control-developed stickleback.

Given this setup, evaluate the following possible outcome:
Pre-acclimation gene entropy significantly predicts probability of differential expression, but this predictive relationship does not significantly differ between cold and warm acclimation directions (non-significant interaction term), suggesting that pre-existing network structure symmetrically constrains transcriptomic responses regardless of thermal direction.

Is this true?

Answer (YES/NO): NO